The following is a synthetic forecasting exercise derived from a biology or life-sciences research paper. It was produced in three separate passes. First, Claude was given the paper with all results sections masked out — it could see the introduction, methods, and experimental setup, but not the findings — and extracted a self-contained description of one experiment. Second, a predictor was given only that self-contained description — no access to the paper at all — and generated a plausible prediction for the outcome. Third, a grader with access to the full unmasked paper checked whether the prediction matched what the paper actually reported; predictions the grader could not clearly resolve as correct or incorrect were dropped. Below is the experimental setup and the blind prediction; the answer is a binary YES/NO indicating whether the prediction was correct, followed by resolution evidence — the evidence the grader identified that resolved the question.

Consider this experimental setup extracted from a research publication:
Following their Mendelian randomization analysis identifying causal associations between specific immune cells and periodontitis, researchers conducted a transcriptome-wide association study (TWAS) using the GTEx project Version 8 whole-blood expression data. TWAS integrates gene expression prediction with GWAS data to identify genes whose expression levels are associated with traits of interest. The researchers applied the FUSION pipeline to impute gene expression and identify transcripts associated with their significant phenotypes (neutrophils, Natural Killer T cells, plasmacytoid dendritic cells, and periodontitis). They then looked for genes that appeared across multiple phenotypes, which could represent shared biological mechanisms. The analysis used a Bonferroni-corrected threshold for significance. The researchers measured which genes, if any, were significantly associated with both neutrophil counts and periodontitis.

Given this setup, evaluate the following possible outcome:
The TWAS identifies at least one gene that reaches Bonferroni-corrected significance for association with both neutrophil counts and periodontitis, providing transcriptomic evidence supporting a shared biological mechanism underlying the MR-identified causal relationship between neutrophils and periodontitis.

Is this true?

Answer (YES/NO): NO